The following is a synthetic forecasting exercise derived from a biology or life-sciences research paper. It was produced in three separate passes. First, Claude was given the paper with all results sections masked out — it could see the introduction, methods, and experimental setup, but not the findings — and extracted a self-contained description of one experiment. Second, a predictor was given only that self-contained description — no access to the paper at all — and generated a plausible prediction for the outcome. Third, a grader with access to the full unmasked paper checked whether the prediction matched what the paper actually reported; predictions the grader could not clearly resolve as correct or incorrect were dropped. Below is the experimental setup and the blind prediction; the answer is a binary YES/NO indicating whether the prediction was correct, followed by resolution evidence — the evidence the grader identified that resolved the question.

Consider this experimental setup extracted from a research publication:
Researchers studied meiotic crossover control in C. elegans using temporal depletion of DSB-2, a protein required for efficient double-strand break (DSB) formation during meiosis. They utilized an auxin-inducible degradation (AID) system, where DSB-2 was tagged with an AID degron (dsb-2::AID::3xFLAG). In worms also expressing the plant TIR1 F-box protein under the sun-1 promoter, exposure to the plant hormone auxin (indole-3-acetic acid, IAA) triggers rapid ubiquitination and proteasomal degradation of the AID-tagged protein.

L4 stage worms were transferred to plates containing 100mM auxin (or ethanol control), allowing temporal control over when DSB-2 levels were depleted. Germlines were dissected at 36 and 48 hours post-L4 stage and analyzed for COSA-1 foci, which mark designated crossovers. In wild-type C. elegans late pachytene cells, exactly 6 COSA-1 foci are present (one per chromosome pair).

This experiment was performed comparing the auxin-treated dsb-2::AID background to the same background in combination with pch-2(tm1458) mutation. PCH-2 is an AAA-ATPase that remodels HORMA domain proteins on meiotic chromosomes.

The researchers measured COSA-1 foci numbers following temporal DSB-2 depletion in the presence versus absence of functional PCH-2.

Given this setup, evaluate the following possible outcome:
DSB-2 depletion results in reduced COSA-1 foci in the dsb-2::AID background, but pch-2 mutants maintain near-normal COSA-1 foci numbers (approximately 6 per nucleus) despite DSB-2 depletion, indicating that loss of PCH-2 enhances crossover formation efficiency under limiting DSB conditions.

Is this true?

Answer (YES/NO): NO